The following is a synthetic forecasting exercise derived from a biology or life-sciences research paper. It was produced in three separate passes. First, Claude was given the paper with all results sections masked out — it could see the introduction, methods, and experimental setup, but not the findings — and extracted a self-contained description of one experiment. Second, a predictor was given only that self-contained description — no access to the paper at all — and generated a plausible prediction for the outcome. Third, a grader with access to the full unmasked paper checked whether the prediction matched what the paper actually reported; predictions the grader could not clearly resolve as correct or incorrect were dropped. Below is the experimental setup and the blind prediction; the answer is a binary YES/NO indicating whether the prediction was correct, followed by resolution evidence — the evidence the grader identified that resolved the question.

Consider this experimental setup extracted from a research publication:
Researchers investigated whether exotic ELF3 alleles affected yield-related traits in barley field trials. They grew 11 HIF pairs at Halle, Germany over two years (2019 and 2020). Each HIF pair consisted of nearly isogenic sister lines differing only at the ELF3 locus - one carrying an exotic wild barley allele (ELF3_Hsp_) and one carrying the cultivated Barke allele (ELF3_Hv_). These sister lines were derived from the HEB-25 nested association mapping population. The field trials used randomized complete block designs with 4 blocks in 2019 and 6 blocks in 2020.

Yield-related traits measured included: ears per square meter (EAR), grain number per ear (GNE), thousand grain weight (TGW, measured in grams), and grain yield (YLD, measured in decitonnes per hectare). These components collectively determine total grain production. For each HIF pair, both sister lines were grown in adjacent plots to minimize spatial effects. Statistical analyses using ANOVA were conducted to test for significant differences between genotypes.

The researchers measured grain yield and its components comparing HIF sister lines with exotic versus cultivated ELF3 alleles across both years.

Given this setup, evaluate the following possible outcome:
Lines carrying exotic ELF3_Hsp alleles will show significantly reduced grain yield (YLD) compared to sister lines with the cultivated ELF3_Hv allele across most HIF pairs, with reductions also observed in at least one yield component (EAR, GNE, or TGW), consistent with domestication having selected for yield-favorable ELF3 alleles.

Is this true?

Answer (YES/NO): NO